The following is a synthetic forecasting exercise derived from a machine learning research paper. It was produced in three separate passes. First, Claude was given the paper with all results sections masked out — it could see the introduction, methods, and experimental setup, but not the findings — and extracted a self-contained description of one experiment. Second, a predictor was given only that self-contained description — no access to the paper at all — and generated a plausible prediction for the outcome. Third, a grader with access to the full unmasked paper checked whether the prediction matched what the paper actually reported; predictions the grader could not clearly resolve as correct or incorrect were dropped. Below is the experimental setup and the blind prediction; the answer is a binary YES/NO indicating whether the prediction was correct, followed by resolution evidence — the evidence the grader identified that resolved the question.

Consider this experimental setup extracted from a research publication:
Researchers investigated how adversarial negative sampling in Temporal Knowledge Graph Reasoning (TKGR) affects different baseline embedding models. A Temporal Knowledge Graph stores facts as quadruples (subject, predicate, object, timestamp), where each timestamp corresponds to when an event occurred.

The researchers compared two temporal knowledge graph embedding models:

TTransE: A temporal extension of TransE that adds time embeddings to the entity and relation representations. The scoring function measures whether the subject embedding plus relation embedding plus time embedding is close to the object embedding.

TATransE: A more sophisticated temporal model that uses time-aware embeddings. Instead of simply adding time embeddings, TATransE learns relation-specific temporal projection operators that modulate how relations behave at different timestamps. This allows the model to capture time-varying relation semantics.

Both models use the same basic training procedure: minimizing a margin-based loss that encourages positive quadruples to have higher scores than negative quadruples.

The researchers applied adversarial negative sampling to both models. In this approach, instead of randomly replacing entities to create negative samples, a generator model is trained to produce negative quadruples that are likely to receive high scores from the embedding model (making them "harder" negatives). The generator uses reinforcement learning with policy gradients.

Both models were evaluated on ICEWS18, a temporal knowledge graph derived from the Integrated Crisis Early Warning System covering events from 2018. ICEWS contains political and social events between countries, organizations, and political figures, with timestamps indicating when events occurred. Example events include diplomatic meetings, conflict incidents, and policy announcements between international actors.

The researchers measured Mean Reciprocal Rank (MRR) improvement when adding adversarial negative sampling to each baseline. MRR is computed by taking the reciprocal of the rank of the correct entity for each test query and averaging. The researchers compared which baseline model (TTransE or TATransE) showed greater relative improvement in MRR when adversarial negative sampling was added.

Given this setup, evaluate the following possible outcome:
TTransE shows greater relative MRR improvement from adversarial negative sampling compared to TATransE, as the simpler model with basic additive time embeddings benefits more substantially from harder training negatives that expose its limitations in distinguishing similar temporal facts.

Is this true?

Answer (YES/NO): YES